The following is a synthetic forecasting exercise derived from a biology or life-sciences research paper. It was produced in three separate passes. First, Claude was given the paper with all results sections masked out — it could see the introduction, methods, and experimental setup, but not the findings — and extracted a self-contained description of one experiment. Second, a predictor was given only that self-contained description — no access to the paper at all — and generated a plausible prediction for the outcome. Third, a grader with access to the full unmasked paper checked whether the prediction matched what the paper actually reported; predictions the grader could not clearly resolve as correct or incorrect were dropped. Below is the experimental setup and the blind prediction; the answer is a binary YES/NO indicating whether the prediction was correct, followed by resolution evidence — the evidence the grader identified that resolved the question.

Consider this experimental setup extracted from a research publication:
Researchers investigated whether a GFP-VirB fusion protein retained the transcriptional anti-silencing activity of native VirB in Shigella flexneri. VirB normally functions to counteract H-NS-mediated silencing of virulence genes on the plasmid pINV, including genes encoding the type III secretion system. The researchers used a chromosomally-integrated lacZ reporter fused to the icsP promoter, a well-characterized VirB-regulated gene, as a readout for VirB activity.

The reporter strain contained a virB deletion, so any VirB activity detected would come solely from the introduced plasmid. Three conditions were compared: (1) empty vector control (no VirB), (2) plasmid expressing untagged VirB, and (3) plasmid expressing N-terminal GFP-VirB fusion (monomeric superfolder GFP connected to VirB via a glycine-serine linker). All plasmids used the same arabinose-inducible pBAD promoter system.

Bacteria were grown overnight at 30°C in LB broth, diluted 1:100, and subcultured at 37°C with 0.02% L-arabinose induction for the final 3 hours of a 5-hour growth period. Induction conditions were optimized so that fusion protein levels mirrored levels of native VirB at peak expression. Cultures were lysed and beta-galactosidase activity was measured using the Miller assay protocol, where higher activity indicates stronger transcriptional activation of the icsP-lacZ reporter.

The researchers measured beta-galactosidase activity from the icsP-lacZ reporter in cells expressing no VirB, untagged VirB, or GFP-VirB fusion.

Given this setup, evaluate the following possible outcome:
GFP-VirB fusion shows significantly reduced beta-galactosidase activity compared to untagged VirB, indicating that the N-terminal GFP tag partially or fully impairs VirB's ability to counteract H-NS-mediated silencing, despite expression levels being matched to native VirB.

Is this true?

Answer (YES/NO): NO